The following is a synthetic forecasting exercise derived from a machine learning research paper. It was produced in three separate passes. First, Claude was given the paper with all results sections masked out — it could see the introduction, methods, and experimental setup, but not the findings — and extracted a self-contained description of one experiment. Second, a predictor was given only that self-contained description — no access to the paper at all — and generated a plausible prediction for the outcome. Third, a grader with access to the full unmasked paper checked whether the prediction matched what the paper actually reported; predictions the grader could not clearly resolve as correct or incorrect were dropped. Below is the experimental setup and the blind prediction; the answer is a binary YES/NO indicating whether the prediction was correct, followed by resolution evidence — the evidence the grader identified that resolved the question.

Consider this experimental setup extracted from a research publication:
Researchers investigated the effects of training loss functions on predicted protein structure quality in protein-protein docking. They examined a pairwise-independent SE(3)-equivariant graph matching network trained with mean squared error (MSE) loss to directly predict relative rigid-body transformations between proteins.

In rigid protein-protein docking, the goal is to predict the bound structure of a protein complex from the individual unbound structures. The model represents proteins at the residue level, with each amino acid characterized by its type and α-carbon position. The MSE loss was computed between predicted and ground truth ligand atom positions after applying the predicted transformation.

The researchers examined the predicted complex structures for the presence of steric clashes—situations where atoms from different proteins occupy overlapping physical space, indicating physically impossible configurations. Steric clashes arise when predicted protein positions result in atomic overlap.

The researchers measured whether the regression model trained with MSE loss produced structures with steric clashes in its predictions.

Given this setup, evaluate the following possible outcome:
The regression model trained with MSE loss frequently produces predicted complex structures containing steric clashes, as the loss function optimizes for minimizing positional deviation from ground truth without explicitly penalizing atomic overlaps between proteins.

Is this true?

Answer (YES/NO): YES